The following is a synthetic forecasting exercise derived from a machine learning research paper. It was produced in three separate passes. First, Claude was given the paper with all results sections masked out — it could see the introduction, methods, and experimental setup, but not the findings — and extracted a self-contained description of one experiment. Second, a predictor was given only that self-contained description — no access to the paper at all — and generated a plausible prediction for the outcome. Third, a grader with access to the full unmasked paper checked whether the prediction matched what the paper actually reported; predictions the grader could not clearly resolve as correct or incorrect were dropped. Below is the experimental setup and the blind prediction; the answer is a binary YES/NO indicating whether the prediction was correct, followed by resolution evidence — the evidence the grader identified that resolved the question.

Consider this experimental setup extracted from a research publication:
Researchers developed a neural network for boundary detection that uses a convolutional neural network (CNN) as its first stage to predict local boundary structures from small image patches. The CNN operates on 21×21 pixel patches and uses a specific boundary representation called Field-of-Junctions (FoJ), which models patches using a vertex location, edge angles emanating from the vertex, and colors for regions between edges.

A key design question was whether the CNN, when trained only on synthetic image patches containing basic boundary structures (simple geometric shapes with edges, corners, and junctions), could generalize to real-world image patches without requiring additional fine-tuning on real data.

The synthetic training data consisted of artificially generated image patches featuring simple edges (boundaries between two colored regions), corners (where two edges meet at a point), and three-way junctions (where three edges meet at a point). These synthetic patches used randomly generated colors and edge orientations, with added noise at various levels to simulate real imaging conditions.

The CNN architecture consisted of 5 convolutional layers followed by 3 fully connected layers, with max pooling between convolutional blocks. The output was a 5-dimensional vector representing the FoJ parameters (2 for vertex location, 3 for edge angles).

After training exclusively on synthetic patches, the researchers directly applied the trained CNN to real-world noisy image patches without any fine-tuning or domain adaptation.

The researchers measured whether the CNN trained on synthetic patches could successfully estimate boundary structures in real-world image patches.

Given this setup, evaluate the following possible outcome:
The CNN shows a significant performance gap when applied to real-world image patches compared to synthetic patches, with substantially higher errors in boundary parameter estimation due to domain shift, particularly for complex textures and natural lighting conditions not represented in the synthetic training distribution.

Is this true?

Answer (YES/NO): NO